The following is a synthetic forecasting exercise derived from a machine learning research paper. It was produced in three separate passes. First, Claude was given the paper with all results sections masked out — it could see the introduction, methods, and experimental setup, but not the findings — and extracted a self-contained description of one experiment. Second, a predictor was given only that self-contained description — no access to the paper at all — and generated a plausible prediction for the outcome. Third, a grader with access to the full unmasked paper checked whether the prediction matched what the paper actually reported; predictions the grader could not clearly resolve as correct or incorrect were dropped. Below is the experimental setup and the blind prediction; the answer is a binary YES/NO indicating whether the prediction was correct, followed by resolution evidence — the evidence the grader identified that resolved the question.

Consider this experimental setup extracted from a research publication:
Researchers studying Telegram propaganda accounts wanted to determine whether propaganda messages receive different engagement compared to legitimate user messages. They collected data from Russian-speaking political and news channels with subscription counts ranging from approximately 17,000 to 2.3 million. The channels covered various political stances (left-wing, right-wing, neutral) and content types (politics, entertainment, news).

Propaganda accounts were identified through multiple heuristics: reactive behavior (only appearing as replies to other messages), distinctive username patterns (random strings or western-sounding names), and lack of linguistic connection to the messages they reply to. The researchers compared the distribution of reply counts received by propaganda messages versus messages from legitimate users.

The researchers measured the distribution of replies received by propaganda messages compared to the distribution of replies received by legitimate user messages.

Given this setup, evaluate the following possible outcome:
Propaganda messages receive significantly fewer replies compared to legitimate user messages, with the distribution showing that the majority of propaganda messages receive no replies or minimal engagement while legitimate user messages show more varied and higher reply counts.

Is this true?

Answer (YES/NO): NO